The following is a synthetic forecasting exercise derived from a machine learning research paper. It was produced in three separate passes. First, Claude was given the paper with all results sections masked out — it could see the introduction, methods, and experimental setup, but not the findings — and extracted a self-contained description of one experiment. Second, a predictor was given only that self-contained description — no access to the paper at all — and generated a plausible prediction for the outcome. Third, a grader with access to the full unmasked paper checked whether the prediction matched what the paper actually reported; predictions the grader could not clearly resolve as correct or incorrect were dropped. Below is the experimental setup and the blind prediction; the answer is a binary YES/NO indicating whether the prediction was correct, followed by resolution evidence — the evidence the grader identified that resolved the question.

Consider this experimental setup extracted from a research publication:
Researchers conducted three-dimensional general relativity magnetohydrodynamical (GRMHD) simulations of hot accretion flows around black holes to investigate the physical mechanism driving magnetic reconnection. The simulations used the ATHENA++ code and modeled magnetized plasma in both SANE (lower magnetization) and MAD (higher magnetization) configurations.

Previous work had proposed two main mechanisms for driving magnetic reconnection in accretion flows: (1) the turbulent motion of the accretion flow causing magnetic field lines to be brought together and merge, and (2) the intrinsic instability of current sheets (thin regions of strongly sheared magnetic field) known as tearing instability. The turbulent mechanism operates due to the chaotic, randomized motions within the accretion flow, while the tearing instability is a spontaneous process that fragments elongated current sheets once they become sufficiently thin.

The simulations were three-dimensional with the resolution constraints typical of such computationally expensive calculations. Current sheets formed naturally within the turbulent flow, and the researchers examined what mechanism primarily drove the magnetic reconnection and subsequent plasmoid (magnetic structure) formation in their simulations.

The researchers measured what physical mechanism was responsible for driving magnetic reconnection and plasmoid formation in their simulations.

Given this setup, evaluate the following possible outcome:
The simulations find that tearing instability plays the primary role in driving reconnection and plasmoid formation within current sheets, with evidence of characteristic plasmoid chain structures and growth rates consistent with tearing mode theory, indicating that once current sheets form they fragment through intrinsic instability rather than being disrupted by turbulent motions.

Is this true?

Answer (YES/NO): NO